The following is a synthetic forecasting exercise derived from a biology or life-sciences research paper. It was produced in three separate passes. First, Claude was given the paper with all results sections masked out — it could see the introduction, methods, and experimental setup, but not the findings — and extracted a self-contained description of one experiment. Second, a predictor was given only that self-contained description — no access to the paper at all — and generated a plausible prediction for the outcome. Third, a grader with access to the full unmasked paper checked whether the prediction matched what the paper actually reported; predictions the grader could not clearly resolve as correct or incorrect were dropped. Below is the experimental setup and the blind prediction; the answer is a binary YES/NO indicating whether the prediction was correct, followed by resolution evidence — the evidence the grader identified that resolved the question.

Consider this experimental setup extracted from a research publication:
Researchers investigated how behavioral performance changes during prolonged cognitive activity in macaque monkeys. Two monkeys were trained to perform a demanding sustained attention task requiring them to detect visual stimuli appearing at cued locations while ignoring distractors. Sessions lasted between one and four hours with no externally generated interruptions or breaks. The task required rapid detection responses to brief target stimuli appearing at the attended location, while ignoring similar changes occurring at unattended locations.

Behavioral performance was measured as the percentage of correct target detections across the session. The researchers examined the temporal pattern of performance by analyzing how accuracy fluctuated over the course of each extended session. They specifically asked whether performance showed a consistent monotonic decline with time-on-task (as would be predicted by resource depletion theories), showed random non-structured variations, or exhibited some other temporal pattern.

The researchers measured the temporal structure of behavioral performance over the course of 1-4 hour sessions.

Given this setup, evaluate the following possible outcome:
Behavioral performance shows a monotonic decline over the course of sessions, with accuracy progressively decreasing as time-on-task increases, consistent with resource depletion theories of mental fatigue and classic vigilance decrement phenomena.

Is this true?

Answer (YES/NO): NO